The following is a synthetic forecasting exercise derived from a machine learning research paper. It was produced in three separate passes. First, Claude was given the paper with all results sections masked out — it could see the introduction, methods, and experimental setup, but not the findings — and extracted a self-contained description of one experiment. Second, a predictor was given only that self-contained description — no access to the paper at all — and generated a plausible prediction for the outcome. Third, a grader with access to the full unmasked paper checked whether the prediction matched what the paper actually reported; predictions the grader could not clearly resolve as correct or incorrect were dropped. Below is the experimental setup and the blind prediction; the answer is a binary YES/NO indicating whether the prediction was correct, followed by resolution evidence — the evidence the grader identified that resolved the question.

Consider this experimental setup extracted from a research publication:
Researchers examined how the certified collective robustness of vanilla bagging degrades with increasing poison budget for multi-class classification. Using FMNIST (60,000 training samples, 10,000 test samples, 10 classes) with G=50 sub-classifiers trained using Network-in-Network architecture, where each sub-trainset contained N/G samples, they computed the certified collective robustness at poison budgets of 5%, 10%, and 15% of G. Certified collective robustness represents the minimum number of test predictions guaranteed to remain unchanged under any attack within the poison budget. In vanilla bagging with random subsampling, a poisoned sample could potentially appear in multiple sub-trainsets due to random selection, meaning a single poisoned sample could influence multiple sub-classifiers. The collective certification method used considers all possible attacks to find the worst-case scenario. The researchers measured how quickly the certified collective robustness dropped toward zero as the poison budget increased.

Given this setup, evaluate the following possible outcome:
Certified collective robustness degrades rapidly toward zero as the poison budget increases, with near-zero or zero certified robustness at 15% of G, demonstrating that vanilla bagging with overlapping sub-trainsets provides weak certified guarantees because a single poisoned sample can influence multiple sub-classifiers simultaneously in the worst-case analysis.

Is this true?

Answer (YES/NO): YES